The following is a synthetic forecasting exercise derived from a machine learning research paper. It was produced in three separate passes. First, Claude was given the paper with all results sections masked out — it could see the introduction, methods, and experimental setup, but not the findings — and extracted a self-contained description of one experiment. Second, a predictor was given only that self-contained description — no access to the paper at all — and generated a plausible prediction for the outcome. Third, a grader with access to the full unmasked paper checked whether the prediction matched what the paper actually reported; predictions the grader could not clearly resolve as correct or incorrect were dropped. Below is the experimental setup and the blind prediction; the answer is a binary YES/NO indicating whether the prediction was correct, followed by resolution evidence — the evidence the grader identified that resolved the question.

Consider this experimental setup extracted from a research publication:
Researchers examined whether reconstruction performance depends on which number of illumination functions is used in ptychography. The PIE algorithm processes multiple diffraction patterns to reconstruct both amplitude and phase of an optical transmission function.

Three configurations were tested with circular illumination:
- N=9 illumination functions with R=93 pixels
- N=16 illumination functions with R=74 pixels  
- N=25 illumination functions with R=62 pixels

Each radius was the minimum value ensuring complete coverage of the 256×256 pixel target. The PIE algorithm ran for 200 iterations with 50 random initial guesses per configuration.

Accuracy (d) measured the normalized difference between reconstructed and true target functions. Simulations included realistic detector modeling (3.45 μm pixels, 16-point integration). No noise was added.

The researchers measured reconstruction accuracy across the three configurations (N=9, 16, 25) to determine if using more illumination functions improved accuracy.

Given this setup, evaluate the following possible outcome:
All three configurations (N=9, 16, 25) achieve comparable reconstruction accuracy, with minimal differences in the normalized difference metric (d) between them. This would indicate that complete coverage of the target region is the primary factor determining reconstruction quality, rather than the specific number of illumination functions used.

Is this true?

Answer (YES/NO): NO